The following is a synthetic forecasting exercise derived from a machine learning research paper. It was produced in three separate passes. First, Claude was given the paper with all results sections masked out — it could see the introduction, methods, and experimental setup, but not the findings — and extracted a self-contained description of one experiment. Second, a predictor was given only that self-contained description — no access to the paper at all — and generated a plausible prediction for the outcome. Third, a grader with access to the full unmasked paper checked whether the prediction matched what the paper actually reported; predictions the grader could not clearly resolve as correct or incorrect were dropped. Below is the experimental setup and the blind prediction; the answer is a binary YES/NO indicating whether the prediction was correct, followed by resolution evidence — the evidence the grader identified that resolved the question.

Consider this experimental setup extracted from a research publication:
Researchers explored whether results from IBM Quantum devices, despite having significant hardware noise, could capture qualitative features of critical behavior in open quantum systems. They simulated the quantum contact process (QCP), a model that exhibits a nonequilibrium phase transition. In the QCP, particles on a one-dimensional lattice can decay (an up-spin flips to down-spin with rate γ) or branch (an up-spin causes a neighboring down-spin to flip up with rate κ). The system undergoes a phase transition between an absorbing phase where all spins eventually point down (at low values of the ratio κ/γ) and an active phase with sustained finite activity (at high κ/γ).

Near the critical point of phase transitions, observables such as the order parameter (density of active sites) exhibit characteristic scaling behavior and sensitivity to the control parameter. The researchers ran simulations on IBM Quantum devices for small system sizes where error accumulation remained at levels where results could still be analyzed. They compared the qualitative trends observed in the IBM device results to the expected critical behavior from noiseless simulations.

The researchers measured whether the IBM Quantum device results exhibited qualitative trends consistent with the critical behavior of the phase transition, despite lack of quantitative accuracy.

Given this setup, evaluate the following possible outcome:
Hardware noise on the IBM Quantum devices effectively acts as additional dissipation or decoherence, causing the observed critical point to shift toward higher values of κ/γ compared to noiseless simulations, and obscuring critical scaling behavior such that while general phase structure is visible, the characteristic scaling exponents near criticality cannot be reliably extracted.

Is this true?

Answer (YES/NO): NO